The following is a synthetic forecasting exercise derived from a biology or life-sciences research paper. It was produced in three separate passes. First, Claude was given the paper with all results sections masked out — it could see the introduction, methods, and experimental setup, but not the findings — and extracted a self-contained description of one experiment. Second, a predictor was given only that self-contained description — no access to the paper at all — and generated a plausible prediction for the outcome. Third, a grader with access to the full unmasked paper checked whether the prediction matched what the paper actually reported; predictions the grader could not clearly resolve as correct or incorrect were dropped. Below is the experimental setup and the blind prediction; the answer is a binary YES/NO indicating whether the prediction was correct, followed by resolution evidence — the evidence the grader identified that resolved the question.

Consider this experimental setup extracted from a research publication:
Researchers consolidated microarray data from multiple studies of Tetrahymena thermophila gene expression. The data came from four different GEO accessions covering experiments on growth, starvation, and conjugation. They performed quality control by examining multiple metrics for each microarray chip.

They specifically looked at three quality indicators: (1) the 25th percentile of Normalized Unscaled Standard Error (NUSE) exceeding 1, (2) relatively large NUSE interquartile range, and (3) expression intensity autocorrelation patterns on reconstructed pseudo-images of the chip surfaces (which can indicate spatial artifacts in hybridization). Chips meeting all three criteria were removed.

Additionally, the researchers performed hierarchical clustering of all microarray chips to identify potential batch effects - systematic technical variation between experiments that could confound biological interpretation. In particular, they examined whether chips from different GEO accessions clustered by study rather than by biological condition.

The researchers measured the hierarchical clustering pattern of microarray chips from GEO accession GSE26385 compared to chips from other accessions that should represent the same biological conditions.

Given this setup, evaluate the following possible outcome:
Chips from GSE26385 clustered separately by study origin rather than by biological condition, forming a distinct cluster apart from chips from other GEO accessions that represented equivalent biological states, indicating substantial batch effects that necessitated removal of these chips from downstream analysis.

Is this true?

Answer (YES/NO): YES